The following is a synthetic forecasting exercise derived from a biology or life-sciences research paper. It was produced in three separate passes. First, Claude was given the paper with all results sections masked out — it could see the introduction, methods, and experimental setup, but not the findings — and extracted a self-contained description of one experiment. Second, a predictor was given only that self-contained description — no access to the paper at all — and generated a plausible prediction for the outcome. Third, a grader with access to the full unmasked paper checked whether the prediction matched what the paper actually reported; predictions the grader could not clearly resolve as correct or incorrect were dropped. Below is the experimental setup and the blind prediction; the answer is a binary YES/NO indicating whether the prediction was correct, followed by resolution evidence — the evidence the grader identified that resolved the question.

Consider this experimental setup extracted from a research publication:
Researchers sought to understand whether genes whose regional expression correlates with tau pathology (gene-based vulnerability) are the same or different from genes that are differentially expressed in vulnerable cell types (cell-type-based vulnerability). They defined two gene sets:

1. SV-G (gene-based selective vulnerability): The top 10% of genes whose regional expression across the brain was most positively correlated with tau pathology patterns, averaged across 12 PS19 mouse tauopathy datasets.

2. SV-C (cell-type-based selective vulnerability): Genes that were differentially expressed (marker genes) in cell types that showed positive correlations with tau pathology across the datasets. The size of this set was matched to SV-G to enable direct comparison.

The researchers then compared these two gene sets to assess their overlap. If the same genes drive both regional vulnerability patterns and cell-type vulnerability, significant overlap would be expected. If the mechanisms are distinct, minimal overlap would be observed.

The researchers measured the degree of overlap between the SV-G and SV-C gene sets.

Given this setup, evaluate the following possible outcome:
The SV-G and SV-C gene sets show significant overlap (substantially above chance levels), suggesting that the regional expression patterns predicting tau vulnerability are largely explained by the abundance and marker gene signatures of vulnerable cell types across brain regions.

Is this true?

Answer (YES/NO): NO